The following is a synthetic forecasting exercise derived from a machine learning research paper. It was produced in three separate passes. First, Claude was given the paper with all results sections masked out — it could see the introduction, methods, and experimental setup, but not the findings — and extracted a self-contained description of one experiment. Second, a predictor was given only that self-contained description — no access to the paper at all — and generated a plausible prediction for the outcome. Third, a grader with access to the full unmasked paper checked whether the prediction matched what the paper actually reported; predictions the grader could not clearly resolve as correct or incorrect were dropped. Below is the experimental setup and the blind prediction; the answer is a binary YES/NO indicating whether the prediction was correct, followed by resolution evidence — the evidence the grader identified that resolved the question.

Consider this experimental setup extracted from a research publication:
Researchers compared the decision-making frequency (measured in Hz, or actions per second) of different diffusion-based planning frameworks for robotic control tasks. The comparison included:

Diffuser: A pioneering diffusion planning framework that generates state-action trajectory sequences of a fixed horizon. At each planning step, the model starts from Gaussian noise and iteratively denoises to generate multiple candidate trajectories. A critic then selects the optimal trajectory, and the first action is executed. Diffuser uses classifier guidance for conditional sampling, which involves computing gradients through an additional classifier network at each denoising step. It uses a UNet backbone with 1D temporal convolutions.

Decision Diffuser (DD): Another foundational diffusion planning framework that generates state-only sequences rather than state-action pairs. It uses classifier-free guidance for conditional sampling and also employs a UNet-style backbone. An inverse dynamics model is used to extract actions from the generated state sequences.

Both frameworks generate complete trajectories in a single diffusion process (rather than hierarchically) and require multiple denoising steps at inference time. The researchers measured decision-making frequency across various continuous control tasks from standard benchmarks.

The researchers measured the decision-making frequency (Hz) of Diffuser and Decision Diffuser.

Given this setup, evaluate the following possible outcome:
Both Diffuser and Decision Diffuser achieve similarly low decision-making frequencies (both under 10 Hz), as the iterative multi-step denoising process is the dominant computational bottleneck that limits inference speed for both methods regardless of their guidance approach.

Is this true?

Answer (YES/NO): NO